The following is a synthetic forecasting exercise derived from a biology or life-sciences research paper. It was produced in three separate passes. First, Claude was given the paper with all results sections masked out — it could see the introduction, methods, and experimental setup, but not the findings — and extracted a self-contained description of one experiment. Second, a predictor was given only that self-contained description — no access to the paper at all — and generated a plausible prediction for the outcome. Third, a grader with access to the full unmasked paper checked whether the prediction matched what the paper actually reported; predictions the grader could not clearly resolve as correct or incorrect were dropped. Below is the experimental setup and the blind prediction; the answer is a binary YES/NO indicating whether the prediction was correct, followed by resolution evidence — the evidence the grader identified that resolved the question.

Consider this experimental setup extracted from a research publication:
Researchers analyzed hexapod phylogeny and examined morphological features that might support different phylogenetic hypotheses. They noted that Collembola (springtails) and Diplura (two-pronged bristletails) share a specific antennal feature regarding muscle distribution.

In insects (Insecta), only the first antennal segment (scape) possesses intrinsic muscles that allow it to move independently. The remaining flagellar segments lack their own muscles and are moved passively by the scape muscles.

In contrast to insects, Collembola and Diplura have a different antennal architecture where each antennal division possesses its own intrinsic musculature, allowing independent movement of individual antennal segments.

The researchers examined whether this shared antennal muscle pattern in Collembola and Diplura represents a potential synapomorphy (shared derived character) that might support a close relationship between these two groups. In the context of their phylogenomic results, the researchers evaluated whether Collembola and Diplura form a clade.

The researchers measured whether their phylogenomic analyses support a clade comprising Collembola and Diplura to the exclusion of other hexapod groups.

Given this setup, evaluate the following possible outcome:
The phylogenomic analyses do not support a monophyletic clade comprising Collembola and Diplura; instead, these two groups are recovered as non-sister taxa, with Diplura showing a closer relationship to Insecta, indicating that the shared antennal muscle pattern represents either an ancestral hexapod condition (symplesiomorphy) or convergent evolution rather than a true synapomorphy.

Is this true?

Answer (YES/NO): NO